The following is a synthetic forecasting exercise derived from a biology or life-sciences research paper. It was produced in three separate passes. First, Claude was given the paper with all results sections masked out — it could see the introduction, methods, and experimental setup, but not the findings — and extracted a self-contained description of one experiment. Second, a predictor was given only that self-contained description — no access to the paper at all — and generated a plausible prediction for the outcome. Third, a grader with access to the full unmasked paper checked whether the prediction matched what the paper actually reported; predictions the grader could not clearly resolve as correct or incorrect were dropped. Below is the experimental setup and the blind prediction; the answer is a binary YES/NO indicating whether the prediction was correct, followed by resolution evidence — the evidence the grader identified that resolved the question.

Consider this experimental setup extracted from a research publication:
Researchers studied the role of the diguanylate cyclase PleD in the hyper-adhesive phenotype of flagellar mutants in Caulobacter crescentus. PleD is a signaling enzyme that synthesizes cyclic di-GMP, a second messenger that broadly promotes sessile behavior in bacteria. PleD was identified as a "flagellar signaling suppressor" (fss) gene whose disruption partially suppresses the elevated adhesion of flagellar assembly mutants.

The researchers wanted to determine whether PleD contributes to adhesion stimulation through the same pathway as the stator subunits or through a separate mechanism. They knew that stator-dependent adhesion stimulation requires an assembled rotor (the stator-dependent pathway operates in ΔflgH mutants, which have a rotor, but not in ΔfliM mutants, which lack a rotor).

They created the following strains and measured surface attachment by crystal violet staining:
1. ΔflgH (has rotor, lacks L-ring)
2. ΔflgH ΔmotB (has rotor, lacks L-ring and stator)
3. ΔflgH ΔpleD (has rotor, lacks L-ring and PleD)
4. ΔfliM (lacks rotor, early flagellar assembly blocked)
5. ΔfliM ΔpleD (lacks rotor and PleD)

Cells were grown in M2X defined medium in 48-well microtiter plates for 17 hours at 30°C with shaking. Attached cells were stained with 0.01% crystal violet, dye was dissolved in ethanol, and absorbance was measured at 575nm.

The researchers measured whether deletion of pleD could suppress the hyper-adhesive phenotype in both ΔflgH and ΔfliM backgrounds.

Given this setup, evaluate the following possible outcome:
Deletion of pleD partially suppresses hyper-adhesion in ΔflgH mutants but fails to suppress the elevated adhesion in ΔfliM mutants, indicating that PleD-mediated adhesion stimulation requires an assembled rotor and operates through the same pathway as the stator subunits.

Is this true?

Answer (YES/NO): NO